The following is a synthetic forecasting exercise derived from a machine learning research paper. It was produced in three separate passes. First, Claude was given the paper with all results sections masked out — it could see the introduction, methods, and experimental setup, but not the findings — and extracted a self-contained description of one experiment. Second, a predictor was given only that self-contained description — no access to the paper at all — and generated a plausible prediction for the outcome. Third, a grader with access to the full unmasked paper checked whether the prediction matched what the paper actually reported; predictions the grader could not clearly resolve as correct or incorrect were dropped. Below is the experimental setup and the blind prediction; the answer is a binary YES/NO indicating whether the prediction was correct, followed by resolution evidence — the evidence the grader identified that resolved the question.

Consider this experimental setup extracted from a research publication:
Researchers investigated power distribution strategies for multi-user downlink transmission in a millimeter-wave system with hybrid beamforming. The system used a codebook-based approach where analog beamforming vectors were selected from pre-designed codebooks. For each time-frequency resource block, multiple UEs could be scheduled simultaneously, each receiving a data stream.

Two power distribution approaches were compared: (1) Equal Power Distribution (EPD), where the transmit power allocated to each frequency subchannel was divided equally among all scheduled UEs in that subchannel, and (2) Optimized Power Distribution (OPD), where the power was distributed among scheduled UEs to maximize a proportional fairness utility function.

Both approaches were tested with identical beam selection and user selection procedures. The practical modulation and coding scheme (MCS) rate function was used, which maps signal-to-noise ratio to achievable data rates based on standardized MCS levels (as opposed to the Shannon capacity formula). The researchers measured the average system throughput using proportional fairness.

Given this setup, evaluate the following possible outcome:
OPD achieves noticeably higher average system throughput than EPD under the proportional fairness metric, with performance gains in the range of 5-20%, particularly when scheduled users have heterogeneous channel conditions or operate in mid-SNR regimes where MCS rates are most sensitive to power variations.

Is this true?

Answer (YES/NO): NO